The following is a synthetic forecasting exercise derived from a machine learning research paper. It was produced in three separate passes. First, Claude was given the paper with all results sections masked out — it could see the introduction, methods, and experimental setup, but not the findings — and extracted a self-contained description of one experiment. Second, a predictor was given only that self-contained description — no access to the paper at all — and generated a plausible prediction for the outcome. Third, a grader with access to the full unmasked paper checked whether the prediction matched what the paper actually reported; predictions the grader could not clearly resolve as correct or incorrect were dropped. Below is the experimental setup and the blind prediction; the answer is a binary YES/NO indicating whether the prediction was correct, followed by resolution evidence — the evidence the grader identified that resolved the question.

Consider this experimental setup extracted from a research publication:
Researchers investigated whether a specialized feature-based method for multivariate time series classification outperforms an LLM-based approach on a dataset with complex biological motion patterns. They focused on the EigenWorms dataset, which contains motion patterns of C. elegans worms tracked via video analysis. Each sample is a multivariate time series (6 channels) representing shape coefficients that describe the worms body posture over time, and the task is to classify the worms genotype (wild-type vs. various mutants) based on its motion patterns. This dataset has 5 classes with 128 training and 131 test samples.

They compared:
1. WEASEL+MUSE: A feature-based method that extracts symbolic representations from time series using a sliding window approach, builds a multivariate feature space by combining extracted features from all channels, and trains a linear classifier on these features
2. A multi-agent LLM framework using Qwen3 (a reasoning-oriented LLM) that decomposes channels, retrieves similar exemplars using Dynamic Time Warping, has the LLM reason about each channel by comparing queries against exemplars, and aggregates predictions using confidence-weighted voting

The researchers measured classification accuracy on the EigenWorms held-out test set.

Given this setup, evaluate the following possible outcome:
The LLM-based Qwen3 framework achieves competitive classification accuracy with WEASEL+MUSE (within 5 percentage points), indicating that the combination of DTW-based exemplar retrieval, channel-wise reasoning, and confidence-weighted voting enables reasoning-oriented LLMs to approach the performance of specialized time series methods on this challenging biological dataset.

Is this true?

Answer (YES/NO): NO